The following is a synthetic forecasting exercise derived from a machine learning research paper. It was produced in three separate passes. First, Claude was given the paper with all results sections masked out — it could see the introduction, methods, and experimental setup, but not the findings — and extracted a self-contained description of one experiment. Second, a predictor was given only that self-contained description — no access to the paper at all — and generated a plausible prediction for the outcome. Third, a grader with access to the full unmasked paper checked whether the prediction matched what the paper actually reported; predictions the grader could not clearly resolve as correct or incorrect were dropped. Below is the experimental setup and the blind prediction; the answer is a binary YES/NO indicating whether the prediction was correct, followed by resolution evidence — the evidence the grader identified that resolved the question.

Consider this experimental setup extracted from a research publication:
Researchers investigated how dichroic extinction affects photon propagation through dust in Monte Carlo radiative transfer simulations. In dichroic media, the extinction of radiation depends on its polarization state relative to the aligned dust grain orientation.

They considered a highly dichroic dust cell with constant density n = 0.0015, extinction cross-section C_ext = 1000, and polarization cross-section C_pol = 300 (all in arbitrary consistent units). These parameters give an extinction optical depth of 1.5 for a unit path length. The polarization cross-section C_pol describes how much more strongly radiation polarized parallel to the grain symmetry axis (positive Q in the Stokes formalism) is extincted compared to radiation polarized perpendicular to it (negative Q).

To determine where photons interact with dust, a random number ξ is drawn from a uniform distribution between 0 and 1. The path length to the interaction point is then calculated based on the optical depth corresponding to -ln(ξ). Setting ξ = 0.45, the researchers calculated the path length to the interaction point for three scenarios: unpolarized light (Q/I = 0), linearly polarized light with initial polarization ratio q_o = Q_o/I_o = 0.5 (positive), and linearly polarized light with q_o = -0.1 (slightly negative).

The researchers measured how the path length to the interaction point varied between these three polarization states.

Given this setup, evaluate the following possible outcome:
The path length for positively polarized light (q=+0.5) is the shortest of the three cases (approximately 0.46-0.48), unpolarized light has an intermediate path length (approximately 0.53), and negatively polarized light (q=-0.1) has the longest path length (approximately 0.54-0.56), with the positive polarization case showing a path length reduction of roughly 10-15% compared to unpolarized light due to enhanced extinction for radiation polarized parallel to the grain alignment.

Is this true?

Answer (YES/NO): NO